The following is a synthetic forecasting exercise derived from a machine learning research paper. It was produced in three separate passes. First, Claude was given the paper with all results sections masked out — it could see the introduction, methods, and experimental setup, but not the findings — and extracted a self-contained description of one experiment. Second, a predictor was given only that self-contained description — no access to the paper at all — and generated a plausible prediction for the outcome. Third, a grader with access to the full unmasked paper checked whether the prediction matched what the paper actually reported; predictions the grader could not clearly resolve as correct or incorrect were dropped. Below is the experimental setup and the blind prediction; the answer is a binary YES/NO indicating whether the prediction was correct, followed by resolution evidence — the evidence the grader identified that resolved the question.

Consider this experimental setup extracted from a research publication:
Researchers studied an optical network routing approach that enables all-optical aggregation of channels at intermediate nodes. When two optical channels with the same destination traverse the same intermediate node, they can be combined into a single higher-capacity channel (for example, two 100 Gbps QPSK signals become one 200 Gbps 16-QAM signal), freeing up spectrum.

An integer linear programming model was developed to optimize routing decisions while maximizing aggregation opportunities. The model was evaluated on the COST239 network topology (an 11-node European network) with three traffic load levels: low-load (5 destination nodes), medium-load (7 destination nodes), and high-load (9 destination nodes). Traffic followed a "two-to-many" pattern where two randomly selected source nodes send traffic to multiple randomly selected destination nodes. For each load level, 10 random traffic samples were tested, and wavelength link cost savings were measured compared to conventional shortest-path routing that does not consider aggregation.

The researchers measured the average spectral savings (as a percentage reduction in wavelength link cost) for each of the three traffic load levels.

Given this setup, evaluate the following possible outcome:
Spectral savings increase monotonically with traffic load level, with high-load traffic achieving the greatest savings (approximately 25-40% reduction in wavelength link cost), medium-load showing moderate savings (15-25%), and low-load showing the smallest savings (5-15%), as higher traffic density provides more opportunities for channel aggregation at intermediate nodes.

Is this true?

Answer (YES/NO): NO